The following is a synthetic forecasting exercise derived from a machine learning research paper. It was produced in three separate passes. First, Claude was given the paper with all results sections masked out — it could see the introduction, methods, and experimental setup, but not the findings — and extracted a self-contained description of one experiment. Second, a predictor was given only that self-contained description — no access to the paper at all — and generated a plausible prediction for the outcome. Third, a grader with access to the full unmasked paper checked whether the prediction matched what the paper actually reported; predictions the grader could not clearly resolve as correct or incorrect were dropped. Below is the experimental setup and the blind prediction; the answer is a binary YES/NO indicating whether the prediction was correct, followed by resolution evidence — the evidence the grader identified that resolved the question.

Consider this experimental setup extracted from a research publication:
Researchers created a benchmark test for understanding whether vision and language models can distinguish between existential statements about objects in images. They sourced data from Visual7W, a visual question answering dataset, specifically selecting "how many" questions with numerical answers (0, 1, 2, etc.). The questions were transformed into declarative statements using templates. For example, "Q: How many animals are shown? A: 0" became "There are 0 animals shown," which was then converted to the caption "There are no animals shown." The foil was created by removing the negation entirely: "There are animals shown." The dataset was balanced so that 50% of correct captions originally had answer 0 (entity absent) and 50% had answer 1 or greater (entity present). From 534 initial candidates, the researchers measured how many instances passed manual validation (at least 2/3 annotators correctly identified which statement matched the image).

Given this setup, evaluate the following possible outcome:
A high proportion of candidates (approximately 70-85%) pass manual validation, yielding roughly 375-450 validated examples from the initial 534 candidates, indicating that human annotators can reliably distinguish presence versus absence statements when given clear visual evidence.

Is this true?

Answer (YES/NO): NO